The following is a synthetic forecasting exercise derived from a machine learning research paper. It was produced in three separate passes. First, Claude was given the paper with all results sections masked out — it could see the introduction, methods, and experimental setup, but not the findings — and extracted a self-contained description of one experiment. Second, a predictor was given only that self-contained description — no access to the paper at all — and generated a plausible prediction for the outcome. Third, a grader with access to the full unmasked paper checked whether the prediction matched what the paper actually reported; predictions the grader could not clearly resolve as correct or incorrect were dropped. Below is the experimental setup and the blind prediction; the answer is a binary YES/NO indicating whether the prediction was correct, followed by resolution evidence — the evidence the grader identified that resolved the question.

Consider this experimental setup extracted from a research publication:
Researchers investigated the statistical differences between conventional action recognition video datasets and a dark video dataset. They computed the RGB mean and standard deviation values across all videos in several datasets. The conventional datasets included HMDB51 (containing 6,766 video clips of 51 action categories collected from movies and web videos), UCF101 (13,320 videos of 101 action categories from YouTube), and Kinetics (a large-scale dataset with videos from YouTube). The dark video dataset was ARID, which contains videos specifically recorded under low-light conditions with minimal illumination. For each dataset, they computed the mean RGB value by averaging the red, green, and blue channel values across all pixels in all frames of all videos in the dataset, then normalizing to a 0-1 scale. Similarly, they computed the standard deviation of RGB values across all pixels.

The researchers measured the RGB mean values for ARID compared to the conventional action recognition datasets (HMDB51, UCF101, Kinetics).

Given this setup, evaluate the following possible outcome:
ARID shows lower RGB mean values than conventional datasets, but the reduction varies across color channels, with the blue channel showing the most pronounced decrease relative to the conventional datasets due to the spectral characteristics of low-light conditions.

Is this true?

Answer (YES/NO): NO